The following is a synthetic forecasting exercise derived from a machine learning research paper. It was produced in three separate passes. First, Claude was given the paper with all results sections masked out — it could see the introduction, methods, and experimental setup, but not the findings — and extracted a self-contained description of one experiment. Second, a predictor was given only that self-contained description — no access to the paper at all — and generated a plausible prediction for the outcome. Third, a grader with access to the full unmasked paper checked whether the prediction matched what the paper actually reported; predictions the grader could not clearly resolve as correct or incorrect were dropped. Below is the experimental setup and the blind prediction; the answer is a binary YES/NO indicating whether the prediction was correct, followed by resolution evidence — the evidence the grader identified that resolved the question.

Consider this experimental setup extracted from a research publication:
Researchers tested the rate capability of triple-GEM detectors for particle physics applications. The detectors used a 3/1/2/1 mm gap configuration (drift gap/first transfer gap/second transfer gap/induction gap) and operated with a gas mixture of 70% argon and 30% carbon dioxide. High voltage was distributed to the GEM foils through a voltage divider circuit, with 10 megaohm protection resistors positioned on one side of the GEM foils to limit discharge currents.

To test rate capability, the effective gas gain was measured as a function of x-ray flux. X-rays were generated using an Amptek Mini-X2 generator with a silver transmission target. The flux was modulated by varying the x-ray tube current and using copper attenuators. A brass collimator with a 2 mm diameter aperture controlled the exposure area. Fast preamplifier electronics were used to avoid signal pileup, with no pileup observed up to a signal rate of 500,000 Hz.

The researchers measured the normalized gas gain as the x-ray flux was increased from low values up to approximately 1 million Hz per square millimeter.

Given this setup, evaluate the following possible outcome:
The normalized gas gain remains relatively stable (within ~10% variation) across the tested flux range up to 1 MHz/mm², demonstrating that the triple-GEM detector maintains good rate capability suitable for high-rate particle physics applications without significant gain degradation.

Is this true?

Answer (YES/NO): NO